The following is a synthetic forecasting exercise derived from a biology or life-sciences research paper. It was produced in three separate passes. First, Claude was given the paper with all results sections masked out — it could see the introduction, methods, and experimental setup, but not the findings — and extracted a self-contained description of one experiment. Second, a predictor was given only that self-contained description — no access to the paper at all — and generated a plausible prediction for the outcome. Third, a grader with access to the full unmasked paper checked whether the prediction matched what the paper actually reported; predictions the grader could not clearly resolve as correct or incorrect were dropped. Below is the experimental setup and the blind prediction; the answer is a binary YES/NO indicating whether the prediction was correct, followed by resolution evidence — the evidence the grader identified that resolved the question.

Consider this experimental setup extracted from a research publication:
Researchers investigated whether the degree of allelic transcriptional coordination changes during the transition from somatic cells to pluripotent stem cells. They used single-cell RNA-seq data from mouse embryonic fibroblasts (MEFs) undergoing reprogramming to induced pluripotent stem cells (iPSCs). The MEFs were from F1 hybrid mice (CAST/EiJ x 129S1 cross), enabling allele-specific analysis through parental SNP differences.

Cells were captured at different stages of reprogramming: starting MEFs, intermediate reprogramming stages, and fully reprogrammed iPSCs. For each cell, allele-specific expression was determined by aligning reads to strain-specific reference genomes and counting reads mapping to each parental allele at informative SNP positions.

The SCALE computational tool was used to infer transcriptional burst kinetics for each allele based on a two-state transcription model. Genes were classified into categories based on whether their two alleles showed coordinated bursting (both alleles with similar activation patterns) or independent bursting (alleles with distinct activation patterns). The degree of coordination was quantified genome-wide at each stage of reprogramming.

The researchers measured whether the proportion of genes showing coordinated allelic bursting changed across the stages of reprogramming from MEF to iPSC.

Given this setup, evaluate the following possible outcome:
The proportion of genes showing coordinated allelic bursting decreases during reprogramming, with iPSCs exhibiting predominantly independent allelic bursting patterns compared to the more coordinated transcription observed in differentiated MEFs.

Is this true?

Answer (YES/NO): NO